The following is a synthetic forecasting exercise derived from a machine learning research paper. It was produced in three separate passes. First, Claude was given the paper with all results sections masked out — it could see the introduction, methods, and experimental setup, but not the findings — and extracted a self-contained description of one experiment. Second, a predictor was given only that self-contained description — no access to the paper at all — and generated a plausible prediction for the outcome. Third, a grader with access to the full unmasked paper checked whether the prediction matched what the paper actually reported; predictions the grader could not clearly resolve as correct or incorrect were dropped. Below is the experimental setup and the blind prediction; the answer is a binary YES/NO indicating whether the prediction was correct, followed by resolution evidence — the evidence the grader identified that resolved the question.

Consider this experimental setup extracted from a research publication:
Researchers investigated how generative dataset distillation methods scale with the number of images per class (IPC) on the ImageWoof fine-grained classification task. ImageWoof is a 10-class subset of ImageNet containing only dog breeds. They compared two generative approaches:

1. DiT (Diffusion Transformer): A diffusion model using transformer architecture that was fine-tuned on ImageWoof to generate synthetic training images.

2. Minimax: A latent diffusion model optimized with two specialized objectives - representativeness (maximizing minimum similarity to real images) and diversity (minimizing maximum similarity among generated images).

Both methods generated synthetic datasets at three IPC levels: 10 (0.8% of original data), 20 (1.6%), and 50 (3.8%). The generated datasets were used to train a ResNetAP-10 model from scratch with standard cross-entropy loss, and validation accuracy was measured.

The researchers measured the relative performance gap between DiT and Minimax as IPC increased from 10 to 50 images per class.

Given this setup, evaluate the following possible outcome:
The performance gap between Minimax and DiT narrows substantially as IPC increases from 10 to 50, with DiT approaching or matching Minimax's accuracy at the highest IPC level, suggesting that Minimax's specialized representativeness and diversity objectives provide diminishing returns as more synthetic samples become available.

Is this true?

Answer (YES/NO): NO